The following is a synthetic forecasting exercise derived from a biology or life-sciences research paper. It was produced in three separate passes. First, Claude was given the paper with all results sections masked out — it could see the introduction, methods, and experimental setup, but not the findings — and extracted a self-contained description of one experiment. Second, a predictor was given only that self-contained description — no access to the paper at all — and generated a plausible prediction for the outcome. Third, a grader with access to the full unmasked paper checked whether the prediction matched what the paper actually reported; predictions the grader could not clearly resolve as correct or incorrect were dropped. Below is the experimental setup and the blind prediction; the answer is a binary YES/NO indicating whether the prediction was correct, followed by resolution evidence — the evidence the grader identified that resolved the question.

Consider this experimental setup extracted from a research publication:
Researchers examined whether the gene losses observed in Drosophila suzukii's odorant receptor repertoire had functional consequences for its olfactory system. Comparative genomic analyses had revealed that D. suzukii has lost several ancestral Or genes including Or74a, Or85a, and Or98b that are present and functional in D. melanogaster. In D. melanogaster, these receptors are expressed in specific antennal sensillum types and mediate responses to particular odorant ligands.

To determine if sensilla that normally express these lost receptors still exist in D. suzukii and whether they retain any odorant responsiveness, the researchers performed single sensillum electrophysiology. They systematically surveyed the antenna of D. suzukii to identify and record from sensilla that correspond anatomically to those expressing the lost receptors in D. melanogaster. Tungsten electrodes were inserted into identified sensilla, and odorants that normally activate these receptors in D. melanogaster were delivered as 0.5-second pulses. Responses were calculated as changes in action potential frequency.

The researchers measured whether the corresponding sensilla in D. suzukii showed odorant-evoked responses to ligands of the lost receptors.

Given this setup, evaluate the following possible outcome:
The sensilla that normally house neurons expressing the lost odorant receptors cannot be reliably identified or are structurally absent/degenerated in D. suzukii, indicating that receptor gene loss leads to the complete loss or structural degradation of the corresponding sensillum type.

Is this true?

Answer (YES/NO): NO